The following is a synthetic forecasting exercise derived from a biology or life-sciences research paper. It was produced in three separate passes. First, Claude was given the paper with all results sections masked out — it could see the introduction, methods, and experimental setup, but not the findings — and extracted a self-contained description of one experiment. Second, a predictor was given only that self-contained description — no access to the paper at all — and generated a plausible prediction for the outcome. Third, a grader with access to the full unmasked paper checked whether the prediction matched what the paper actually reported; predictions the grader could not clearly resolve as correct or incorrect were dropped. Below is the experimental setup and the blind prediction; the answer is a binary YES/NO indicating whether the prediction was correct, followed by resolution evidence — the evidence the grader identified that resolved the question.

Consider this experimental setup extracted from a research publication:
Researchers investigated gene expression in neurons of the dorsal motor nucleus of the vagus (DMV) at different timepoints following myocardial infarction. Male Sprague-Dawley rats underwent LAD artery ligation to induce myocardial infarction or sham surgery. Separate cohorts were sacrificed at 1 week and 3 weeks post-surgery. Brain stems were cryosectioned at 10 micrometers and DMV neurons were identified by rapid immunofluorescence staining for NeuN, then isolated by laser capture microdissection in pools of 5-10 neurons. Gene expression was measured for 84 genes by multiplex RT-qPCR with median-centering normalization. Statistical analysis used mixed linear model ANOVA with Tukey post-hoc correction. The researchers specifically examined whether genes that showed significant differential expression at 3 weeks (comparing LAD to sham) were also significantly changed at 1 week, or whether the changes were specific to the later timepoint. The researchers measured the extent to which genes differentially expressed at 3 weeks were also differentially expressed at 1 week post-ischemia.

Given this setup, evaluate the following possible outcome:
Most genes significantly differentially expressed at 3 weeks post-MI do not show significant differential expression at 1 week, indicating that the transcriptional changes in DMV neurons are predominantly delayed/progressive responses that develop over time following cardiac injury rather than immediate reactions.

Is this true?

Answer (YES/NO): YES